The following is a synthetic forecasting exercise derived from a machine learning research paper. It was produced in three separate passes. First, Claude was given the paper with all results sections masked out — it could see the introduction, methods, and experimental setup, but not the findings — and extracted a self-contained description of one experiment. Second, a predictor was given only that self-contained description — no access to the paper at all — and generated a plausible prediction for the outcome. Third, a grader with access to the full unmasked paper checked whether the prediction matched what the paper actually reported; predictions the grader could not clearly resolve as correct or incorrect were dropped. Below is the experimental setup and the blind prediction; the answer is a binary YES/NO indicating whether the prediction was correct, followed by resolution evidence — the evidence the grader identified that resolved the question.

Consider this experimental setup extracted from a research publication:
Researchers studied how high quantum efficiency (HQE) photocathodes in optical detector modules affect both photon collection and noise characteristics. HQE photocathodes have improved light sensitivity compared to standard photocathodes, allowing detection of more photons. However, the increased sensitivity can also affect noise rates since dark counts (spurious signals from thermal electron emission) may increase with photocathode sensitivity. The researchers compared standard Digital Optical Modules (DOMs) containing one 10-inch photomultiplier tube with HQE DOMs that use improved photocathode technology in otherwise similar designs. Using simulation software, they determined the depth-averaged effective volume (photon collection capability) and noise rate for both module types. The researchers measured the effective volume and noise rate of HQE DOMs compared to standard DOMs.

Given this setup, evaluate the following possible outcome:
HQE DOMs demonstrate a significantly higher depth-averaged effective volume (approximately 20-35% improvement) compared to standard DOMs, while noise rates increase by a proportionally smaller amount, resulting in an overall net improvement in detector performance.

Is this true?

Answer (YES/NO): YES